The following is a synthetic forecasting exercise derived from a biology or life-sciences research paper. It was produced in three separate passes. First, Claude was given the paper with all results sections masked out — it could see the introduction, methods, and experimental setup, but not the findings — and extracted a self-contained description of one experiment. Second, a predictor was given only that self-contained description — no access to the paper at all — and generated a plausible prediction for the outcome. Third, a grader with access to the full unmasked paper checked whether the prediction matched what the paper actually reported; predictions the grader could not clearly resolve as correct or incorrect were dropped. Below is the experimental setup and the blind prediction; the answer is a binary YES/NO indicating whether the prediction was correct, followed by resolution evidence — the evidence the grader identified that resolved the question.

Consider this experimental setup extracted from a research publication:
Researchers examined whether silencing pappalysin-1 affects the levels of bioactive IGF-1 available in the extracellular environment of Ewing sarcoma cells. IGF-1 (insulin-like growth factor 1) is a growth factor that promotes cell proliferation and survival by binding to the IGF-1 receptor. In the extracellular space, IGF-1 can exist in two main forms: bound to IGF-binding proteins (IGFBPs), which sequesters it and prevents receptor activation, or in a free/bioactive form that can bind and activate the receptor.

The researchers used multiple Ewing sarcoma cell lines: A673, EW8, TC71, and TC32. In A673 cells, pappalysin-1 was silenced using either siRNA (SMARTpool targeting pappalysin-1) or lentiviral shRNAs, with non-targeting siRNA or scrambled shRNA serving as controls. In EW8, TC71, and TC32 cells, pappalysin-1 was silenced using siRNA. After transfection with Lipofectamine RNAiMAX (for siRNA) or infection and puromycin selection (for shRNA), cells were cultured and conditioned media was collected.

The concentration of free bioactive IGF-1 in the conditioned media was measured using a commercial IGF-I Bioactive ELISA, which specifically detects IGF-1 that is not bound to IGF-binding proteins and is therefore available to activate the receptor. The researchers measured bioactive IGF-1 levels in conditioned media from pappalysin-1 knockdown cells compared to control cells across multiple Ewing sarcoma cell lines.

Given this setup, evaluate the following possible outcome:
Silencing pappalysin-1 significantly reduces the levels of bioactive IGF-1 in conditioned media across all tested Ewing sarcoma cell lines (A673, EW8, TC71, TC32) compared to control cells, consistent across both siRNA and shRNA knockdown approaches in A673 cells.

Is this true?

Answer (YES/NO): NO